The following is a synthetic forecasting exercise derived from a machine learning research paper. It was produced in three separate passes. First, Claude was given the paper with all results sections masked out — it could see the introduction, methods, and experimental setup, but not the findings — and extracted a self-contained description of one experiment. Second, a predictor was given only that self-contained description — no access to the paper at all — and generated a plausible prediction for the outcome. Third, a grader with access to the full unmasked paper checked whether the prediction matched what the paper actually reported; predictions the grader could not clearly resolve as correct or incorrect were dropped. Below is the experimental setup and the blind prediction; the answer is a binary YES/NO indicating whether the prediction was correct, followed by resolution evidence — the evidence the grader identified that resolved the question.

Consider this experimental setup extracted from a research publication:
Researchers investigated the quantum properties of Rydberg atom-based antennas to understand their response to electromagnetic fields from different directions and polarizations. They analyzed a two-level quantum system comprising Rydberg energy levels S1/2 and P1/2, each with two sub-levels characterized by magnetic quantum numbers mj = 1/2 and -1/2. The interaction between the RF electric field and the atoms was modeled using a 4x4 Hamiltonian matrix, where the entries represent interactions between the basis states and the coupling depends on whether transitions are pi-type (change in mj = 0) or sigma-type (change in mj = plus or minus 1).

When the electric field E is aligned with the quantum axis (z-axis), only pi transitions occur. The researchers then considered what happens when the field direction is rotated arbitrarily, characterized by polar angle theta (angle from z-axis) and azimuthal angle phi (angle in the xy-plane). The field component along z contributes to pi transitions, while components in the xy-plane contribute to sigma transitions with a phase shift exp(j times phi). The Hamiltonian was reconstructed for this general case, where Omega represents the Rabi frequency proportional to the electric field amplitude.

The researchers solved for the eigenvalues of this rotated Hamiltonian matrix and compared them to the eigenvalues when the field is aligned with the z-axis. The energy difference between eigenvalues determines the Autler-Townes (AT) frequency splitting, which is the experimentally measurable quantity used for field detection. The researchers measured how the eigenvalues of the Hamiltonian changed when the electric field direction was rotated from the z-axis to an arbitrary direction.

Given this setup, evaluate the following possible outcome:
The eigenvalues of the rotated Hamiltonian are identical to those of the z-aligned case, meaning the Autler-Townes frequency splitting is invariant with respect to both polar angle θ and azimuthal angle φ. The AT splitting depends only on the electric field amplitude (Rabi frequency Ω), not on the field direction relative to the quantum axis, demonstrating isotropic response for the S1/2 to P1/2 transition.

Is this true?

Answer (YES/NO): YES